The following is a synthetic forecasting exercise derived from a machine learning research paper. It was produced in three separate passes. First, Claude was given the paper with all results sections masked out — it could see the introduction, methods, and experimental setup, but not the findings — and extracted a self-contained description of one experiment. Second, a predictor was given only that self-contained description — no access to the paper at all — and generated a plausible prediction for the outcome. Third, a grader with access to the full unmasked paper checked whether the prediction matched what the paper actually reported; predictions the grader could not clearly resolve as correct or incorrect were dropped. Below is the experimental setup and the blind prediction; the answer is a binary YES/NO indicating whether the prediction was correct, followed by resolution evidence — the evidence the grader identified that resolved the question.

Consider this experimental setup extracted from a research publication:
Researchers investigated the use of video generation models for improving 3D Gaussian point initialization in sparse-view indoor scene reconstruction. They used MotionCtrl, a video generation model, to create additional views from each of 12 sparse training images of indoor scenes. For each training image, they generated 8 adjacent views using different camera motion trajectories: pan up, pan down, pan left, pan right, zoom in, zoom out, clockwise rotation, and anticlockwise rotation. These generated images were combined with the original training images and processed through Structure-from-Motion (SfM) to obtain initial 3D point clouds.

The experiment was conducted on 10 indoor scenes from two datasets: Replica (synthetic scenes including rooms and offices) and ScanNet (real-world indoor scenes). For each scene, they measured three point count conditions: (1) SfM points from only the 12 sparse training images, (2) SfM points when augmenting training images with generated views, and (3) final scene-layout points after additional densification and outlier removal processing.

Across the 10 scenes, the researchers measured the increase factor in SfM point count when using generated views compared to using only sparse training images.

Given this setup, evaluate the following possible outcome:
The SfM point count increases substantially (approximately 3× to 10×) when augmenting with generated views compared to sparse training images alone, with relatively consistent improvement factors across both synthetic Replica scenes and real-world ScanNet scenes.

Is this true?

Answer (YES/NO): NO